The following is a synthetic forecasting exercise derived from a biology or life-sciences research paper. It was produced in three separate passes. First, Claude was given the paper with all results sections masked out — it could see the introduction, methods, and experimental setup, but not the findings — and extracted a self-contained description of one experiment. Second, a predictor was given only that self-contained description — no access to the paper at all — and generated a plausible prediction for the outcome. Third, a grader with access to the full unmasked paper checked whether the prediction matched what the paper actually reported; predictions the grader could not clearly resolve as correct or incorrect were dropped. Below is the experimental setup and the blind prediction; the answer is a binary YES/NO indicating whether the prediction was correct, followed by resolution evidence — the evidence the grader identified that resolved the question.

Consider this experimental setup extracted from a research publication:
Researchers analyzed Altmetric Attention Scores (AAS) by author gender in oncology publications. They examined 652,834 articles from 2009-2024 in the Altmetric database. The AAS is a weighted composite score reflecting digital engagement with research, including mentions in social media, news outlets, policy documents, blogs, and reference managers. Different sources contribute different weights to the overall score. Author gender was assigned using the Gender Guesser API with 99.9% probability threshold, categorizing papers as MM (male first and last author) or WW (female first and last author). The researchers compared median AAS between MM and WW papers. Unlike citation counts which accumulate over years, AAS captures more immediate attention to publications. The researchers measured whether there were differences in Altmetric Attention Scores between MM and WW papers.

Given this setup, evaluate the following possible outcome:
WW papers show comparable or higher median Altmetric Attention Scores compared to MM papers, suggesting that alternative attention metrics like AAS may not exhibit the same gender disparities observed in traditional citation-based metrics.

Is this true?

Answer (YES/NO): NO